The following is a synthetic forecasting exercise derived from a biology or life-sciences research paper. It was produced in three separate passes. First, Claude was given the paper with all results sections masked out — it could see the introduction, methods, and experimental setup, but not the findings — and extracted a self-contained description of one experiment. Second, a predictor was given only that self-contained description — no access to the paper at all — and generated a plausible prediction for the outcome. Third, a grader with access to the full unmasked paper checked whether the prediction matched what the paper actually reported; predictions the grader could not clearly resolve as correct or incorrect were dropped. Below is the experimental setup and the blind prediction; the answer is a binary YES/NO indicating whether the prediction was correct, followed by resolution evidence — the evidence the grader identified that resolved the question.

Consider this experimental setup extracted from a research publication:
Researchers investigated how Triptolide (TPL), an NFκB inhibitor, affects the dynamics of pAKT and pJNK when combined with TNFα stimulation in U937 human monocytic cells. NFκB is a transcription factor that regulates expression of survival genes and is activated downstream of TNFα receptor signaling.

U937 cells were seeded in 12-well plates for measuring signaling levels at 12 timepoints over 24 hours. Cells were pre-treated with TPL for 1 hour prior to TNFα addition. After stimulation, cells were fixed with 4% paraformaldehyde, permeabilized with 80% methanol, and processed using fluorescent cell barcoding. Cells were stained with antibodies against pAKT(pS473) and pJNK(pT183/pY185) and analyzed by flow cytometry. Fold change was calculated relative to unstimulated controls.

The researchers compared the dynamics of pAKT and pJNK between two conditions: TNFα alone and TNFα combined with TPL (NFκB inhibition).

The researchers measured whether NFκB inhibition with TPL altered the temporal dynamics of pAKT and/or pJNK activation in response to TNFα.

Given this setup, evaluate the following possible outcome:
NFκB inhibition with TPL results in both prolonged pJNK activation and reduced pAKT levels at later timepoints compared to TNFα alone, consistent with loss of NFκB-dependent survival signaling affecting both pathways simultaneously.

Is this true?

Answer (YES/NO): NO